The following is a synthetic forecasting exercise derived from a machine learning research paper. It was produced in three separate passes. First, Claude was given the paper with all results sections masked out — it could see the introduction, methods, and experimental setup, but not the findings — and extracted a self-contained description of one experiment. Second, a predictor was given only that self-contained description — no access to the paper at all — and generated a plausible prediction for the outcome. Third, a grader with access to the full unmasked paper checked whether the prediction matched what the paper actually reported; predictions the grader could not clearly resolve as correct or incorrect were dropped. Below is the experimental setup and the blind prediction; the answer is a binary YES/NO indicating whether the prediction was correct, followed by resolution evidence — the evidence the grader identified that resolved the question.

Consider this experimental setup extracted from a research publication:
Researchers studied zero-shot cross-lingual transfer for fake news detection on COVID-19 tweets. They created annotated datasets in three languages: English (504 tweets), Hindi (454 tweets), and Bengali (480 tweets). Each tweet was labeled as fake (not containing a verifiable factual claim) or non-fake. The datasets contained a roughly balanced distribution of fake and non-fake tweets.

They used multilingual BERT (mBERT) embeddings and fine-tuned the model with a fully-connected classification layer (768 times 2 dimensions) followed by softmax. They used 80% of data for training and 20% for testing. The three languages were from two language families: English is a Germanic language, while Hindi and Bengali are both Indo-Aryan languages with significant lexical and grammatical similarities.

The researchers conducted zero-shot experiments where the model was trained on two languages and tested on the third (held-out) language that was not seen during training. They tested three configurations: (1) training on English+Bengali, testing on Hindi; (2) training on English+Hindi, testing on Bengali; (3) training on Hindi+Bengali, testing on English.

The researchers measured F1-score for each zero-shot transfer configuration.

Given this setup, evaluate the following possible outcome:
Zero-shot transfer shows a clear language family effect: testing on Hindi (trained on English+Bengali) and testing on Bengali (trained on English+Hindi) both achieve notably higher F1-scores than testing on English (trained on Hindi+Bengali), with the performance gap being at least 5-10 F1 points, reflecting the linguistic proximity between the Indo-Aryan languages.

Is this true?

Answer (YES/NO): NO